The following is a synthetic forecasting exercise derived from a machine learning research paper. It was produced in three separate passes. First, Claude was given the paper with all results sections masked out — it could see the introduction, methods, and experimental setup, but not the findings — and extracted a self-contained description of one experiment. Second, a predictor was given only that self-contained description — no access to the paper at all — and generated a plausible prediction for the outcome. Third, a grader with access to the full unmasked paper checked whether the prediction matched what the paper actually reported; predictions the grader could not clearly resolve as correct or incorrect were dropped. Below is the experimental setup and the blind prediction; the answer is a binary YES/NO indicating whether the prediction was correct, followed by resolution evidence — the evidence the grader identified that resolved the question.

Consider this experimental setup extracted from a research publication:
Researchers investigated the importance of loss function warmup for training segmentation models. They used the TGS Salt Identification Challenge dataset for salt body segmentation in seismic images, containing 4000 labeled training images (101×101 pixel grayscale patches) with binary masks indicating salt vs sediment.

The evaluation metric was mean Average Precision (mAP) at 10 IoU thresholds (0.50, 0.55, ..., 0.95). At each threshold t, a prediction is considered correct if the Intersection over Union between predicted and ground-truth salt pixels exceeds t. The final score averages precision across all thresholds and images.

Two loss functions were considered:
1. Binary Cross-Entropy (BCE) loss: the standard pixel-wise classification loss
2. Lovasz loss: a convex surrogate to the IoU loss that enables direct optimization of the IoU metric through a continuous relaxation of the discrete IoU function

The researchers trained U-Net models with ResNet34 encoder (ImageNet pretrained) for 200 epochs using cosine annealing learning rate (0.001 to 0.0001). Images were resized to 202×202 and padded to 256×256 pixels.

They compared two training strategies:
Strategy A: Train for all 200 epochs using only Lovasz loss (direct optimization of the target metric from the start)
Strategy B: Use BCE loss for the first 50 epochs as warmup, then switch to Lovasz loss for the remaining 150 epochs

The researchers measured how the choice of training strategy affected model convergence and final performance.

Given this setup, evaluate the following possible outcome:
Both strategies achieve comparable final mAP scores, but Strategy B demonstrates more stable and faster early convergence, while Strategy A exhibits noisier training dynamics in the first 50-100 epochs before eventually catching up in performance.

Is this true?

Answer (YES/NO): NO